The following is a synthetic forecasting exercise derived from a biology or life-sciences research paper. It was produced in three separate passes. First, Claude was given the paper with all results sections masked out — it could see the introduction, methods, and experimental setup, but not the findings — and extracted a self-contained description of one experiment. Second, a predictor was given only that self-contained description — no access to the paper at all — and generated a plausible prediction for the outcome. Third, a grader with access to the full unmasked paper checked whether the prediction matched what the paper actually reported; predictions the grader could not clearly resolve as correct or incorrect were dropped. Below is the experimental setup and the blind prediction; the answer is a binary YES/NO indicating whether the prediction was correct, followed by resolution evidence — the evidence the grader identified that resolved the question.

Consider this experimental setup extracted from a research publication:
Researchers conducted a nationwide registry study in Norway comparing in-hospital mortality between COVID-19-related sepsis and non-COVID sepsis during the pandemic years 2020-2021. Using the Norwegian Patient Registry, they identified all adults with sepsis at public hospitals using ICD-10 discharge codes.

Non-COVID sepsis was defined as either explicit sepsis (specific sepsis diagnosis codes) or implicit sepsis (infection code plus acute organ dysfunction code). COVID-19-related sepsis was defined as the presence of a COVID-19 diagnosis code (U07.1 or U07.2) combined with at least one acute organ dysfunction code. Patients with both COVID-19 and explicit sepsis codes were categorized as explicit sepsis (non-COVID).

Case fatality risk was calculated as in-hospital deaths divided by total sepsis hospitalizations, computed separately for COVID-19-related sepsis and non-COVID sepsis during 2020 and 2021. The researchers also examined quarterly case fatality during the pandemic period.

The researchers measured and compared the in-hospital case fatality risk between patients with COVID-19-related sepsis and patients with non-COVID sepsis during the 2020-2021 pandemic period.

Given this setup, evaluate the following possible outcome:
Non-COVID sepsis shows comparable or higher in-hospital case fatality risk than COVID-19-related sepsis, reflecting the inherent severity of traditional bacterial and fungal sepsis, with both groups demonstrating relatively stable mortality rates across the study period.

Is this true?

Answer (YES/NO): NO